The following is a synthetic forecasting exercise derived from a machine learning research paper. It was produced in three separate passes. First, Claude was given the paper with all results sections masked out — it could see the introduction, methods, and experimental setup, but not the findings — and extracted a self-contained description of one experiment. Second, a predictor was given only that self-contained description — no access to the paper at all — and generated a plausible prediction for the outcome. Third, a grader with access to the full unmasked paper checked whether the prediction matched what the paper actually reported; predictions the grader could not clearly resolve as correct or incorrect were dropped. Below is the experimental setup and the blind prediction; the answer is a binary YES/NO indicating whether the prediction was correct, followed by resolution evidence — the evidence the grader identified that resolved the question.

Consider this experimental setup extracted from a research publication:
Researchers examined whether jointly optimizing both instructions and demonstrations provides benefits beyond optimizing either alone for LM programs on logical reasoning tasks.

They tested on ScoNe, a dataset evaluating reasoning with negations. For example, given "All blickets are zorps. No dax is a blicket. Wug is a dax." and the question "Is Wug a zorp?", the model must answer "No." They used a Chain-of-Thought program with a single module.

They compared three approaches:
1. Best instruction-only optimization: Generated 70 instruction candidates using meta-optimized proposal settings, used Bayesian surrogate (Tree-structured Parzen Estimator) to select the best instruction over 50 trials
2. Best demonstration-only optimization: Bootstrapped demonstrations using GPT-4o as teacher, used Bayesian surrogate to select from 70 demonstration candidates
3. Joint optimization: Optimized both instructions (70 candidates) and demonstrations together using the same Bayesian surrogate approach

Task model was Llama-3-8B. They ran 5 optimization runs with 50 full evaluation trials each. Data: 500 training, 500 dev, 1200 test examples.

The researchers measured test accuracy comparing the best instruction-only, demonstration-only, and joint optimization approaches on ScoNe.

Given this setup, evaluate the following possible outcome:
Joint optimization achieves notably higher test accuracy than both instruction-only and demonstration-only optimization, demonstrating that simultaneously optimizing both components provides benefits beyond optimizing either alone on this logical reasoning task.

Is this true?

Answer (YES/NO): YES